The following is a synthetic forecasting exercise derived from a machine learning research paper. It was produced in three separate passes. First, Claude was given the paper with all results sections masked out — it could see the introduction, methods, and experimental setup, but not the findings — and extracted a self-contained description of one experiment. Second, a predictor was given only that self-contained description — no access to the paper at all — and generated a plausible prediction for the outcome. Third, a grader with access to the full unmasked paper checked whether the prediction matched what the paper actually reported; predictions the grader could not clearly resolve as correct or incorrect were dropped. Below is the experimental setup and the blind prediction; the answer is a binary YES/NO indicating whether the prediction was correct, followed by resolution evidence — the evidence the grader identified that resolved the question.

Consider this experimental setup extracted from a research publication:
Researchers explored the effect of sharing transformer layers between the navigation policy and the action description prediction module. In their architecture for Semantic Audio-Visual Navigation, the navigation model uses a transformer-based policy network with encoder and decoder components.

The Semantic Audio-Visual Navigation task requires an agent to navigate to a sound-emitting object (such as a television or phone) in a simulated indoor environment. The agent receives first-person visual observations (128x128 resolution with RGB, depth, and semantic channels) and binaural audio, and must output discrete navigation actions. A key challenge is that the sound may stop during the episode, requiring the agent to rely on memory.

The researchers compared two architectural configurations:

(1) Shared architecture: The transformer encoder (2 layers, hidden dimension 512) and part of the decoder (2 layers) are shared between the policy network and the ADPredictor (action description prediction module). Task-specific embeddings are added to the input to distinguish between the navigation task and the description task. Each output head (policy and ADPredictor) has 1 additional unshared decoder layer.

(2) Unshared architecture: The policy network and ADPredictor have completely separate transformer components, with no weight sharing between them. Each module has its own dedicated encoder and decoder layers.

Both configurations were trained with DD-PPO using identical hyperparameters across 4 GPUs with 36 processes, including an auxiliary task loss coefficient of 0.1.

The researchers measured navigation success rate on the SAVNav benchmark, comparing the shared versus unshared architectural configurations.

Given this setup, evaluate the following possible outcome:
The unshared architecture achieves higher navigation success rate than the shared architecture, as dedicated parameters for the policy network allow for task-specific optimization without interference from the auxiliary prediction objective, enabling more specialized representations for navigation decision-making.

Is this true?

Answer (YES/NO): NO